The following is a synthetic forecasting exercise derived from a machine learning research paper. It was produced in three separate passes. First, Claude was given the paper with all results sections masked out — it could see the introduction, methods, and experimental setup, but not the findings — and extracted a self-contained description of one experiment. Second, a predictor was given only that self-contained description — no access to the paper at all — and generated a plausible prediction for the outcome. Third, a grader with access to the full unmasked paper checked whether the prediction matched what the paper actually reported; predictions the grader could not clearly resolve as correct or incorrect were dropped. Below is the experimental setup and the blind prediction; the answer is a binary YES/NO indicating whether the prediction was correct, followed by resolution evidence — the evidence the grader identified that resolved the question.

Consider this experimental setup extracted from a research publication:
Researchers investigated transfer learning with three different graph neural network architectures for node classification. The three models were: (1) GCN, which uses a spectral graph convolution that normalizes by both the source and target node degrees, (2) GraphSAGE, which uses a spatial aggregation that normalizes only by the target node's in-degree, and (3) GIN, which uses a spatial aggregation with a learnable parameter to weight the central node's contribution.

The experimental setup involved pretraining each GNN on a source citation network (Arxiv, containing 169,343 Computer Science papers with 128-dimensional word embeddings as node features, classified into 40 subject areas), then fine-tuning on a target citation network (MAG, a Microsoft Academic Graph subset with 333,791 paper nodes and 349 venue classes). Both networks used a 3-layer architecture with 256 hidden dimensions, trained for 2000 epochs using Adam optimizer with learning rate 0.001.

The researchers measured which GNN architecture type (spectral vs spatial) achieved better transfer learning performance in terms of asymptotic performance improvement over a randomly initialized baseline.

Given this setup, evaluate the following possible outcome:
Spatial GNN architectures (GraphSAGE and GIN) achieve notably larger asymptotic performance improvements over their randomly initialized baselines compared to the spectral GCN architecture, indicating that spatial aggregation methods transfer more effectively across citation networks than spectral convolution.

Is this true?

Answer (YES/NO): NO